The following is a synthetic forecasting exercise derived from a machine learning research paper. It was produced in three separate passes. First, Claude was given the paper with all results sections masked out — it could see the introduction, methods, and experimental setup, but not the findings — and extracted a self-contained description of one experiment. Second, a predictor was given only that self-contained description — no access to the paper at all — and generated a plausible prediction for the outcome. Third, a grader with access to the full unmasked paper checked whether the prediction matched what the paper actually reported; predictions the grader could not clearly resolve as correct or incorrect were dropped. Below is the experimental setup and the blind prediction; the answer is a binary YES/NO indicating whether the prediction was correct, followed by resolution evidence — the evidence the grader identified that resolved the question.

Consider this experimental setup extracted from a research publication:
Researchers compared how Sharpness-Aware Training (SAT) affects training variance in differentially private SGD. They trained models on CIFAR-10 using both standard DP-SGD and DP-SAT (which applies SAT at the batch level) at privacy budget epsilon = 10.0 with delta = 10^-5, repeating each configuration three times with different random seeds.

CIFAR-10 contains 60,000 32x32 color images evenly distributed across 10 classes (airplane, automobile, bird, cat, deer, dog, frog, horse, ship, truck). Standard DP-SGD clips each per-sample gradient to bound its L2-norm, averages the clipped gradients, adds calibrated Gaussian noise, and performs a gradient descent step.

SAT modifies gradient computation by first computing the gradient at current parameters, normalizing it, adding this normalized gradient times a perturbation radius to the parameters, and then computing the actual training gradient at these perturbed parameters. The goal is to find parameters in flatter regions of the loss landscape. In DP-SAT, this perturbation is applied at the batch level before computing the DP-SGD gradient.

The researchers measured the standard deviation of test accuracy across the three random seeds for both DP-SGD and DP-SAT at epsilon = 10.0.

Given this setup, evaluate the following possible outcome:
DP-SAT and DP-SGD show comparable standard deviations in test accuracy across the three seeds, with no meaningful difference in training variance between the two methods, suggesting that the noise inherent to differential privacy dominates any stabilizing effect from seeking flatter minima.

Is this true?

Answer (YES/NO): NO